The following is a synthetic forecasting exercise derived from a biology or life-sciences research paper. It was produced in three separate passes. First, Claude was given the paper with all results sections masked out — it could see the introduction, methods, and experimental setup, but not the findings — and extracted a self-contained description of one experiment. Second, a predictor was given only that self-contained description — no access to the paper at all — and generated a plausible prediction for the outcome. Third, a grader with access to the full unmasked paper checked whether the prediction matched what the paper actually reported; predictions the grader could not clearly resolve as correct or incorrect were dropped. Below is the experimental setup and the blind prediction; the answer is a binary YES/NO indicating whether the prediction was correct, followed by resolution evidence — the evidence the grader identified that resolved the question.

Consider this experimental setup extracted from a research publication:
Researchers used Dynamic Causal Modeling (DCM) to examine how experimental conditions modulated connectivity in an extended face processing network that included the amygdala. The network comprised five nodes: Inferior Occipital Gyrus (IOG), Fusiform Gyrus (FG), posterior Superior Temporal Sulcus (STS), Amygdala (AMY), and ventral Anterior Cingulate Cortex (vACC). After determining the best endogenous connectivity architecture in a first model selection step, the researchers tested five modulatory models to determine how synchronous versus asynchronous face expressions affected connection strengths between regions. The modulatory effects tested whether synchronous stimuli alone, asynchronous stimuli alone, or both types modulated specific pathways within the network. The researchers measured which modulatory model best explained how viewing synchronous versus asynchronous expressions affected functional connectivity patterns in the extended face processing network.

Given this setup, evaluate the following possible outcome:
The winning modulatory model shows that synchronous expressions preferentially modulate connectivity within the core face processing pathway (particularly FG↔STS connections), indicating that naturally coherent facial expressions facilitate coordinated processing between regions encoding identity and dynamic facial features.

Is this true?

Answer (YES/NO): NO